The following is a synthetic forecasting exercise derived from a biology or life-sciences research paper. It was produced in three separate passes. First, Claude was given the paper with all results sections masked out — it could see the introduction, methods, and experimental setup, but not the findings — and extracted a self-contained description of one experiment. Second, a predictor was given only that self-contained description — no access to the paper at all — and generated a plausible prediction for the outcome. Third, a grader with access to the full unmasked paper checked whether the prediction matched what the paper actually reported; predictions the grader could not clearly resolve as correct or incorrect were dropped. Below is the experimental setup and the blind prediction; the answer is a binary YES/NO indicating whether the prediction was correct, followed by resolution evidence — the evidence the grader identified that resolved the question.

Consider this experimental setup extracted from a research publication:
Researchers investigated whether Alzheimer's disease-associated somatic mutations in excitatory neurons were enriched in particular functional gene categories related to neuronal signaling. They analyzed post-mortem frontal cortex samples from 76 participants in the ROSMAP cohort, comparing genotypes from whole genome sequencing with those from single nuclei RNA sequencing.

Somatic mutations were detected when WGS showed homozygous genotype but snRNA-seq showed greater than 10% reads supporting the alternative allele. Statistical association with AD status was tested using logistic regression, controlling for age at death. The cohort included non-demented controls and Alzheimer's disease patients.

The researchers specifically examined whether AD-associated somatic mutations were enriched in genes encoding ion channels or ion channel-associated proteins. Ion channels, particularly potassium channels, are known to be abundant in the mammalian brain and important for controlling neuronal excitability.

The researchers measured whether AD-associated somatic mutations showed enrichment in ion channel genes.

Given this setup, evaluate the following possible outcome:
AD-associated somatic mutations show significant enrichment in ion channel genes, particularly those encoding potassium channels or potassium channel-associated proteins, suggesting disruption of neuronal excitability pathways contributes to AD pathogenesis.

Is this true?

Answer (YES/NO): YES